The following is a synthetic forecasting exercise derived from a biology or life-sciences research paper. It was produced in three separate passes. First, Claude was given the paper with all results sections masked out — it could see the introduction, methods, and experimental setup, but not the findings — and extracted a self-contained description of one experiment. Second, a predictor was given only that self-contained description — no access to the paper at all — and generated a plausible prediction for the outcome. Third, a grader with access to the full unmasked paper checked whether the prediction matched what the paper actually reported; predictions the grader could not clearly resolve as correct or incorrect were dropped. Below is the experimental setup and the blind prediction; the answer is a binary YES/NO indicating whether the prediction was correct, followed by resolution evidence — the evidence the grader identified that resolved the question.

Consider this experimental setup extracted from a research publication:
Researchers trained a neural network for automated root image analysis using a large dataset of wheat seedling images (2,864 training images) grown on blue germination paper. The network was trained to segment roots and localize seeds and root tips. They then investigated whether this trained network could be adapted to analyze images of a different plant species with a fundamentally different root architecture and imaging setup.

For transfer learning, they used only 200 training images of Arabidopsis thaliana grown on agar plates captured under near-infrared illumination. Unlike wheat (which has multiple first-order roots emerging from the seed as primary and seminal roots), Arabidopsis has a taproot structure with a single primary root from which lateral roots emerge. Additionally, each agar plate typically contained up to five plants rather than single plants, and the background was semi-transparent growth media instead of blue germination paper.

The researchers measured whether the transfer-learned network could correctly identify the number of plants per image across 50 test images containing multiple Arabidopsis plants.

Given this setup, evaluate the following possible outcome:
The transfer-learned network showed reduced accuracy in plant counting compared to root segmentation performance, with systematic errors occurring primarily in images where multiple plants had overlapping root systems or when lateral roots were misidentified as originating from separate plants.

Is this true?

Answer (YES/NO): NO